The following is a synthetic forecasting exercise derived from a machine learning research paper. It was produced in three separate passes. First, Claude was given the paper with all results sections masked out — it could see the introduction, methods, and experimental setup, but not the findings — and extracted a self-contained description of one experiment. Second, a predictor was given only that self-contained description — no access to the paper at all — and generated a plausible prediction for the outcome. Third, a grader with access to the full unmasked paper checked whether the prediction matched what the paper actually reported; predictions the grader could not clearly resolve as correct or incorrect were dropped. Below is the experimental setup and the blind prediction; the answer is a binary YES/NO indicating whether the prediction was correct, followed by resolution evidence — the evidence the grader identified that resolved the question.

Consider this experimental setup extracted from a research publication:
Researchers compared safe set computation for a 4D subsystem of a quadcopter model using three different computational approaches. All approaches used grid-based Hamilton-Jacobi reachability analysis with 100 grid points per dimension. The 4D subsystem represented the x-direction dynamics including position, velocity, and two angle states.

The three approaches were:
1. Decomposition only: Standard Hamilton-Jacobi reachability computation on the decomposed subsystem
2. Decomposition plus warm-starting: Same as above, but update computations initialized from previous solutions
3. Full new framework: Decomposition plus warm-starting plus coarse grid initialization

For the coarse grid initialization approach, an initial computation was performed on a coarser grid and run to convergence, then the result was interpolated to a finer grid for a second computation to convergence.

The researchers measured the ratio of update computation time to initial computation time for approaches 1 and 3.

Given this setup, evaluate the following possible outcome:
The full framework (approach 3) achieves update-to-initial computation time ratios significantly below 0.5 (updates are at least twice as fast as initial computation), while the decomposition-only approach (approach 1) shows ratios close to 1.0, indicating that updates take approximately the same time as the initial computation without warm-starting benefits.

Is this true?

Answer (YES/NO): YES